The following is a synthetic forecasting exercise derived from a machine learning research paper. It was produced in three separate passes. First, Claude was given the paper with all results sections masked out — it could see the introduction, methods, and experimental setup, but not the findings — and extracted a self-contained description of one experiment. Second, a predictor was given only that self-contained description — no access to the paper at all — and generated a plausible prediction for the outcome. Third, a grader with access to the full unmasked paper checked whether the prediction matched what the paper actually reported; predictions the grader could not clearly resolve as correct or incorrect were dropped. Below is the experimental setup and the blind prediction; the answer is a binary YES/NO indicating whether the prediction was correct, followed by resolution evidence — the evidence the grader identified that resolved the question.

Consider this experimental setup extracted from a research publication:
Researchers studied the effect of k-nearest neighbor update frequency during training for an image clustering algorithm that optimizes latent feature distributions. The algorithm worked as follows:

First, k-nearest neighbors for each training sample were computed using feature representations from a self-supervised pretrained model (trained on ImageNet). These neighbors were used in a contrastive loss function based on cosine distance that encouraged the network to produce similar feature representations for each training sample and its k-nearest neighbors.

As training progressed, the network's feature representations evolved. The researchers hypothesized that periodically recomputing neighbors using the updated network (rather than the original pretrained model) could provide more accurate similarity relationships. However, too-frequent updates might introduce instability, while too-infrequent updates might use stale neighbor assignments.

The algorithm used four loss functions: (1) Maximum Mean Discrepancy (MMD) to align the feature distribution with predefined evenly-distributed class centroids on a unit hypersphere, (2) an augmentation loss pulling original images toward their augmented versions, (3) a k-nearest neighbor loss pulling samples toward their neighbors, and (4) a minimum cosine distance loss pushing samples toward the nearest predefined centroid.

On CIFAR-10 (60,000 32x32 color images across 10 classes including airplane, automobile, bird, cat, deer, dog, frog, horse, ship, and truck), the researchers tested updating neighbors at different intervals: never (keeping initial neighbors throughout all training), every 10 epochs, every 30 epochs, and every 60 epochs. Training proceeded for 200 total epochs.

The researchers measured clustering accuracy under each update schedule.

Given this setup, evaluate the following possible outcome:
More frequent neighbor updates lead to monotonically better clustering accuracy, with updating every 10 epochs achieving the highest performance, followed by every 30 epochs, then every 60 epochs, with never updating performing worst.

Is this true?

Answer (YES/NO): NO